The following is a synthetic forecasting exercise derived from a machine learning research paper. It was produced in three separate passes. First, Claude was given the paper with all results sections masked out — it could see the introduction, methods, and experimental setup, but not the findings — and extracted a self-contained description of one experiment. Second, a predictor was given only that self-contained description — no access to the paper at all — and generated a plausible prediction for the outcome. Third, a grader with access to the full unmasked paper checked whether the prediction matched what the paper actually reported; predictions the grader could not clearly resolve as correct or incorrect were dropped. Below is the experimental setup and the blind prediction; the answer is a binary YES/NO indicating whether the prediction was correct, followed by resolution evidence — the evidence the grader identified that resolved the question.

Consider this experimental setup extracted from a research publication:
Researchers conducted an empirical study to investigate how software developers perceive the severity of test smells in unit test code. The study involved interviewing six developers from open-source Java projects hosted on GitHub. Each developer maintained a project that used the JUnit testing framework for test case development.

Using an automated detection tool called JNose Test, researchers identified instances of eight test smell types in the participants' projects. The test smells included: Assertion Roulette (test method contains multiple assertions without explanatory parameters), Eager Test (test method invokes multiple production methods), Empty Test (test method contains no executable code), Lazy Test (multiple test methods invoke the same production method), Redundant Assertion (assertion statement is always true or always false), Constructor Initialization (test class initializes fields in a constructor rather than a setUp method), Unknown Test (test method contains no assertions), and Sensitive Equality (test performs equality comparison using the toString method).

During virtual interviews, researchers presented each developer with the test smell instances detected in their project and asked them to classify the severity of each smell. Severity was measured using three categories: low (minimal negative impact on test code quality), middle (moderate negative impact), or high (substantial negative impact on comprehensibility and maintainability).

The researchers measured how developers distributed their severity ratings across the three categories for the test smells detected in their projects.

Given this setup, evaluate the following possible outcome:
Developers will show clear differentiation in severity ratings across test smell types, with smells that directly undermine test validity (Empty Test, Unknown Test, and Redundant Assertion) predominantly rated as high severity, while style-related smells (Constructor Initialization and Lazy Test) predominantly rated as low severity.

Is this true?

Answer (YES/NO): NO